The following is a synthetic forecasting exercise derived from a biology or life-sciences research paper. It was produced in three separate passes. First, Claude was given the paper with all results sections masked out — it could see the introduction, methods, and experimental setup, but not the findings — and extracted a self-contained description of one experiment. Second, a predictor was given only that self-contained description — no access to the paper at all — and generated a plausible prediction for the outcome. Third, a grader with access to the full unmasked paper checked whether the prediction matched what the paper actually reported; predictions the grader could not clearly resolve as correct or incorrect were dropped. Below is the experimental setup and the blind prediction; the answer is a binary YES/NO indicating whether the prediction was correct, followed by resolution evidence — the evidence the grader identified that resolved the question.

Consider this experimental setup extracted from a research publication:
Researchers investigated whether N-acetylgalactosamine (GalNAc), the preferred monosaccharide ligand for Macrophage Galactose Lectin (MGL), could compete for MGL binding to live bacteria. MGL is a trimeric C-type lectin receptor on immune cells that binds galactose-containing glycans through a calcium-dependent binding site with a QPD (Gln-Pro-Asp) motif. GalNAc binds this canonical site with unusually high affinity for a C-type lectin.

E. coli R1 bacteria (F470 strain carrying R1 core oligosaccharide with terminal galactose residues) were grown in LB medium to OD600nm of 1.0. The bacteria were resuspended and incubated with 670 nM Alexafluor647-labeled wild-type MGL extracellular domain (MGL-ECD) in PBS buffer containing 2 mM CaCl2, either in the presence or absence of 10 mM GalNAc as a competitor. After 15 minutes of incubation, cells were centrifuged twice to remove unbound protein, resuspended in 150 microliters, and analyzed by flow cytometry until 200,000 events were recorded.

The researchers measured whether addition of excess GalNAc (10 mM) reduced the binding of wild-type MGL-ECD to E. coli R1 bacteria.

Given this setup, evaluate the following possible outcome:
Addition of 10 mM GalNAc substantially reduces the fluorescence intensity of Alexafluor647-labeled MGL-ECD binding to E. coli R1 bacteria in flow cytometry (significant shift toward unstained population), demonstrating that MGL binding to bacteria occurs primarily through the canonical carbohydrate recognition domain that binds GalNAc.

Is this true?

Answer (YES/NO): NO